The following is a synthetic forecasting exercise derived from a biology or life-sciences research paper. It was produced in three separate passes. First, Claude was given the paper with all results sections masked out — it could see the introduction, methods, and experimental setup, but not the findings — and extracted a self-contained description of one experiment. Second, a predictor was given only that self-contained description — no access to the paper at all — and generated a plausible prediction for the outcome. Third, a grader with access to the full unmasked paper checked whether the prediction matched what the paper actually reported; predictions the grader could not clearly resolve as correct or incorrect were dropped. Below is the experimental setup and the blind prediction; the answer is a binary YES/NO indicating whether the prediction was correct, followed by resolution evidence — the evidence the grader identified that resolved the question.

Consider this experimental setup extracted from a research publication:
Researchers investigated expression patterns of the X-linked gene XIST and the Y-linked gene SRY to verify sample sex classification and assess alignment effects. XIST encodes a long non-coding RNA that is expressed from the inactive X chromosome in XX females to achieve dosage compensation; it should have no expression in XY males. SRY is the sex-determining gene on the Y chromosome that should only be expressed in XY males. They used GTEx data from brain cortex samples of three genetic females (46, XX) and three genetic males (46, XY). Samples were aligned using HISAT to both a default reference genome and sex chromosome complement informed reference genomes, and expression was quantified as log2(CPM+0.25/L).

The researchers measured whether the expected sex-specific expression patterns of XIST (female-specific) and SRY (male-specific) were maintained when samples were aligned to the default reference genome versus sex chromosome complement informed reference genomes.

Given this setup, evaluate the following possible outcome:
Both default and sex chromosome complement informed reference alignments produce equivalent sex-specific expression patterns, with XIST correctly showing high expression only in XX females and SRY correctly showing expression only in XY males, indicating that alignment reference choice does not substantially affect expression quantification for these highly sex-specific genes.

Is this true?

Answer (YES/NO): NO